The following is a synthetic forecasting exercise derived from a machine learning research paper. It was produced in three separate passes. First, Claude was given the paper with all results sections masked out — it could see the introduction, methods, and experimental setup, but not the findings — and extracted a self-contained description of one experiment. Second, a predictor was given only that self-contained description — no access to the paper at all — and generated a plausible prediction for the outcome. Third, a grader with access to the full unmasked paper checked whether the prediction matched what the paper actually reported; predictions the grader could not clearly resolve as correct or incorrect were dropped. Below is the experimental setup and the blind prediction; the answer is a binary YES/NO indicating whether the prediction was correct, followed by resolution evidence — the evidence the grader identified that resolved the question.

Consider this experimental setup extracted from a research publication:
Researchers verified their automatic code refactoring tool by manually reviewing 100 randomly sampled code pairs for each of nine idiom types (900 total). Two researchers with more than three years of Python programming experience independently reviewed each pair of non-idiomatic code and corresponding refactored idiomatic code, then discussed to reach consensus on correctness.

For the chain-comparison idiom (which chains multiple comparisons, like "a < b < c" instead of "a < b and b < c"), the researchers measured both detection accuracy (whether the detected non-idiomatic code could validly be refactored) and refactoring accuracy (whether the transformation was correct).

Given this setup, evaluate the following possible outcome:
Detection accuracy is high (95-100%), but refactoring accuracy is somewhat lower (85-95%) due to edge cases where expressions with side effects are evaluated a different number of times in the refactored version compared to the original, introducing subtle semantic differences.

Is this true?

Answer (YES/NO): NO